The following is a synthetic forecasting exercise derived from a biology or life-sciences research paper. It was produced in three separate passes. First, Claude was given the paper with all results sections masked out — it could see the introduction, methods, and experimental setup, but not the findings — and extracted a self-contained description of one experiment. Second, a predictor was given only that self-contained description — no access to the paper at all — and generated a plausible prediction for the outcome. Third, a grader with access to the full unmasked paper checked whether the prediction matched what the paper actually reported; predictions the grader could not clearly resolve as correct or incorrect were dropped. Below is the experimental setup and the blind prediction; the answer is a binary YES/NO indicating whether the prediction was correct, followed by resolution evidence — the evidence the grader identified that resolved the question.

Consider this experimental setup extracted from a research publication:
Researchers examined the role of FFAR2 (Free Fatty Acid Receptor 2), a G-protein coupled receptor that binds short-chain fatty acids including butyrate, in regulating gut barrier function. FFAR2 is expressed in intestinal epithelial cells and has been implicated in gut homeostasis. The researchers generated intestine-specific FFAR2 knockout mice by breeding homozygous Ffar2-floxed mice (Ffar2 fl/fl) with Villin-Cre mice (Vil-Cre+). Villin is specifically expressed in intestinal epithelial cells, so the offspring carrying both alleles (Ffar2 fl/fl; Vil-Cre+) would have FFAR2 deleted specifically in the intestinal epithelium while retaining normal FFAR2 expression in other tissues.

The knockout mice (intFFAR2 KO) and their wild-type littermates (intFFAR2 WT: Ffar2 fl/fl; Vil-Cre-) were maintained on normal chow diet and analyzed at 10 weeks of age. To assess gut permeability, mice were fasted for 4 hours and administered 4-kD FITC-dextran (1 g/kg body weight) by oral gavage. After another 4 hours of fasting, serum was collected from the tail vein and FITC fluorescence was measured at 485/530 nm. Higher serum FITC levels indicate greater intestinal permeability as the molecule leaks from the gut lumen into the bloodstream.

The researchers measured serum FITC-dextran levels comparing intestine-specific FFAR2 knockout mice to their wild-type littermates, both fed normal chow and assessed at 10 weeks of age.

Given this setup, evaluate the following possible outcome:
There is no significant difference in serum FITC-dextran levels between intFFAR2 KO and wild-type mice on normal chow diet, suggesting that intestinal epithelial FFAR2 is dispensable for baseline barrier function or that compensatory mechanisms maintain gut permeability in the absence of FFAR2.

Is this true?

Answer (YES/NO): NO